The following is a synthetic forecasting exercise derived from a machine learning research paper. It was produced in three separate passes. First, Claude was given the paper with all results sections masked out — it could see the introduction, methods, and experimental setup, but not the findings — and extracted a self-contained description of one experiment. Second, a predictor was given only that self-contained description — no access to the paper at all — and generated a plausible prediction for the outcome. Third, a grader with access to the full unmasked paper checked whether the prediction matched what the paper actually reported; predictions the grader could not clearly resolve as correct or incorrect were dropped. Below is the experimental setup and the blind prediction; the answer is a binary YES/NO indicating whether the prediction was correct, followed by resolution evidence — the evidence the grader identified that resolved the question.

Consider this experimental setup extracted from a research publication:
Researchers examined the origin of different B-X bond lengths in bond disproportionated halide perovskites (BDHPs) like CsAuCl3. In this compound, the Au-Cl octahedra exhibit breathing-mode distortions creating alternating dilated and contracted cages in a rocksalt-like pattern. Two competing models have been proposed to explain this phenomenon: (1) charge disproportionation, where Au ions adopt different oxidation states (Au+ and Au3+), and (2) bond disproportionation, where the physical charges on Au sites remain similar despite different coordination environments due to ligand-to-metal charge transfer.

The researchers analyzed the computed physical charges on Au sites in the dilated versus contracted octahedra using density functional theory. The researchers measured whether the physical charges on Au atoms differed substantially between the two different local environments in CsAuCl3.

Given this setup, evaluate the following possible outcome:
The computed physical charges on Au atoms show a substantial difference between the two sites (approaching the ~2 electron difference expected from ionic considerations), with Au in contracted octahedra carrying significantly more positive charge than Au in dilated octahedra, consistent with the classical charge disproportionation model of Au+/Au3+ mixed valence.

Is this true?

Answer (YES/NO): NO